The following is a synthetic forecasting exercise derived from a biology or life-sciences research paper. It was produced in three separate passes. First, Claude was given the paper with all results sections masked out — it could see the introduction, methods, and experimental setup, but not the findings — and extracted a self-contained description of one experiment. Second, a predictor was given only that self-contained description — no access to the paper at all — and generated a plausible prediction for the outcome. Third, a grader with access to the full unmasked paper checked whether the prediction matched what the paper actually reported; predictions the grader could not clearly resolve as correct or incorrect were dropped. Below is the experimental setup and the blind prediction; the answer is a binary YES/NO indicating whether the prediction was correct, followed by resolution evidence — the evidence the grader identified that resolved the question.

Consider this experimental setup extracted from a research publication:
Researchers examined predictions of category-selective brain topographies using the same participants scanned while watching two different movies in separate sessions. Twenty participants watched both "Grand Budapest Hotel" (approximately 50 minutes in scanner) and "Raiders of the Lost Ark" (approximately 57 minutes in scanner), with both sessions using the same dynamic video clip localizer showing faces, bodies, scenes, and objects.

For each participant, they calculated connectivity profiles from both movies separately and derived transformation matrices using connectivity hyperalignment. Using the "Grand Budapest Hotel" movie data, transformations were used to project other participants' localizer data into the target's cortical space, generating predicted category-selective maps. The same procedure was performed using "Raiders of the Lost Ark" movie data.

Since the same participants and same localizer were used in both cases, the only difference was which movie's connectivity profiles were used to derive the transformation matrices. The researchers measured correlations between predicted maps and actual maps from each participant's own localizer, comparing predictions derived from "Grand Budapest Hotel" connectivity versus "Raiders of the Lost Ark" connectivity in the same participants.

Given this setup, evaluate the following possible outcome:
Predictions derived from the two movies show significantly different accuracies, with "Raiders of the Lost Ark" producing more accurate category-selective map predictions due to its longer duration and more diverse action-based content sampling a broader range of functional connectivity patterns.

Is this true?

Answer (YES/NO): NO